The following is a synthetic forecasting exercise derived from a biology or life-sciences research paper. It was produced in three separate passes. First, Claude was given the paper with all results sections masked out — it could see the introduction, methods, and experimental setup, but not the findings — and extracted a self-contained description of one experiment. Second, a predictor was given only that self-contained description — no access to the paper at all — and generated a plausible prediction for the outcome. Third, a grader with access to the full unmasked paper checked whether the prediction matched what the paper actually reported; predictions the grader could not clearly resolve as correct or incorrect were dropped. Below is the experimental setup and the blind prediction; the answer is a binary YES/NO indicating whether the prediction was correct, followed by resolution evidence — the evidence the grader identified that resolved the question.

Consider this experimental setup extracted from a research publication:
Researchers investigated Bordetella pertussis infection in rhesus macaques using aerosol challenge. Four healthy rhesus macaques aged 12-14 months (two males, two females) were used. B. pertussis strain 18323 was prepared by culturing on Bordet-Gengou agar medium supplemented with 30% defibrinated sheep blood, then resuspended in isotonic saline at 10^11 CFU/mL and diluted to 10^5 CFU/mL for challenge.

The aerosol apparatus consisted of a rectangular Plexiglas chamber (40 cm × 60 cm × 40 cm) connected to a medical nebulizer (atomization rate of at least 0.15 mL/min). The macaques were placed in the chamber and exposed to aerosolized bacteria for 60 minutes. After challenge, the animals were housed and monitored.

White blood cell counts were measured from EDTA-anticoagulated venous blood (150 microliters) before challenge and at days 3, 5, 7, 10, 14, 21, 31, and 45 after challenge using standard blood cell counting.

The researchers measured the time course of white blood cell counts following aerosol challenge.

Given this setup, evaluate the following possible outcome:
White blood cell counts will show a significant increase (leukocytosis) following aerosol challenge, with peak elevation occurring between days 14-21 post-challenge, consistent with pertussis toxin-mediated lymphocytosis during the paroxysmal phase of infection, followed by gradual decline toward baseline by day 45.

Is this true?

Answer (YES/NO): NO